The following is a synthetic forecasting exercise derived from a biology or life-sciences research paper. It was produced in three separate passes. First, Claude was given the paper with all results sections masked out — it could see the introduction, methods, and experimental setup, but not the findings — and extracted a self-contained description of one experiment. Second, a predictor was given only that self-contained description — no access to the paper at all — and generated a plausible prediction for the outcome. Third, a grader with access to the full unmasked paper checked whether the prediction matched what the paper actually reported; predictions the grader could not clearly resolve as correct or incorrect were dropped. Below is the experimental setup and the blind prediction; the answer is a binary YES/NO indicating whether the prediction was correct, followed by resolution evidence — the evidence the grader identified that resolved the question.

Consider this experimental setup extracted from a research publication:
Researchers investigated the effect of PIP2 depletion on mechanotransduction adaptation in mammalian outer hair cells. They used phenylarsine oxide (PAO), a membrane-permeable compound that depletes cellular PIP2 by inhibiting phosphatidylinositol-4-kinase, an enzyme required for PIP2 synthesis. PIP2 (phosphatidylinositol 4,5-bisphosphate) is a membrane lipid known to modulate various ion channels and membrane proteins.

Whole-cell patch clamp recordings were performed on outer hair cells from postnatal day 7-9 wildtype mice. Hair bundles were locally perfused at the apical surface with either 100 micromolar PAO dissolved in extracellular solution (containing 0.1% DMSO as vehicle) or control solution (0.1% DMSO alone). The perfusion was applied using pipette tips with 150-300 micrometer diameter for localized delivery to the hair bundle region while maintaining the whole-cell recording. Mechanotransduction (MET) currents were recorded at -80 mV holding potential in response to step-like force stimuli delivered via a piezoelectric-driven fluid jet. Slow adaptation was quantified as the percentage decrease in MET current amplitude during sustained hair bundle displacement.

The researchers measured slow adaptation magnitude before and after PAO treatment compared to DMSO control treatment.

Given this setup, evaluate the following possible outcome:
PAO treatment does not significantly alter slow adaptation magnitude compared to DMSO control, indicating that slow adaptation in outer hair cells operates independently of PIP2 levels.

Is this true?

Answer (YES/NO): NO